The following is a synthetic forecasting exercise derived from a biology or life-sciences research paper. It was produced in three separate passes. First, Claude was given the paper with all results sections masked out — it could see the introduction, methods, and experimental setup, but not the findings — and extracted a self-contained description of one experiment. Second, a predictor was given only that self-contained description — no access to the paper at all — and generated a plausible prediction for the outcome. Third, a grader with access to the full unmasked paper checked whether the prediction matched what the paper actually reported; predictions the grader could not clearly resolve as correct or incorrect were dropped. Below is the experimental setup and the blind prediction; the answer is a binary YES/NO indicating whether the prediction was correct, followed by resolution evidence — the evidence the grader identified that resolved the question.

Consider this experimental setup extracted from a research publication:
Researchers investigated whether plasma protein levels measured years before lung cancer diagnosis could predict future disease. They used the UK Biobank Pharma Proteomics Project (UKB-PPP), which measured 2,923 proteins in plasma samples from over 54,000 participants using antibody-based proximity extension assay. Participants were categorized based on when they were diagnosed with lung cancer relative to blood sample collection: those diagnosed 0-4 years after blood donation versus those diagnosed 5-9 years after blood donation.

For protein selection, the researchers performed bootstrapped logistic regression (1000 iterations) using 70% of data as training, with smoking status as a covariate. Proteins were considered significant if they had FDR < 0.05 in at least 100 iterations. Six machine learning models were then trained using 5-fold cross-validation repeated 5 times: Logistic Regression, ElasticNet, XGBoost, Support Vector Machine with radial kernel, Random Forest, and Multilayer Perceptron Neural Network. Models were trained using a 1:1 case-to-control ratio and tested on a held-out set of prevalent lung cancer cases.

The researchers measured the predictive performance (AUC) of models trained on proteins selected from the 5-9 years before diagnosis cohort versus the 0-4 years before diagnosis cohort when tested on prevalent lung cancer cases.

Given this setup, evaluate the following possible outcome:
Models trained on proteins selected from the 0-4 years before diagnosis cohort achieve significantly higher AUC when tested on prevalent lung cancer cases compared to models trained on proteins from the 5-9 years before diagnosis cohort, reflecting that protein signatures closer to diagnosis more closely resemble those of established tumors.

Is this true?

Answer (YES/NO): NO